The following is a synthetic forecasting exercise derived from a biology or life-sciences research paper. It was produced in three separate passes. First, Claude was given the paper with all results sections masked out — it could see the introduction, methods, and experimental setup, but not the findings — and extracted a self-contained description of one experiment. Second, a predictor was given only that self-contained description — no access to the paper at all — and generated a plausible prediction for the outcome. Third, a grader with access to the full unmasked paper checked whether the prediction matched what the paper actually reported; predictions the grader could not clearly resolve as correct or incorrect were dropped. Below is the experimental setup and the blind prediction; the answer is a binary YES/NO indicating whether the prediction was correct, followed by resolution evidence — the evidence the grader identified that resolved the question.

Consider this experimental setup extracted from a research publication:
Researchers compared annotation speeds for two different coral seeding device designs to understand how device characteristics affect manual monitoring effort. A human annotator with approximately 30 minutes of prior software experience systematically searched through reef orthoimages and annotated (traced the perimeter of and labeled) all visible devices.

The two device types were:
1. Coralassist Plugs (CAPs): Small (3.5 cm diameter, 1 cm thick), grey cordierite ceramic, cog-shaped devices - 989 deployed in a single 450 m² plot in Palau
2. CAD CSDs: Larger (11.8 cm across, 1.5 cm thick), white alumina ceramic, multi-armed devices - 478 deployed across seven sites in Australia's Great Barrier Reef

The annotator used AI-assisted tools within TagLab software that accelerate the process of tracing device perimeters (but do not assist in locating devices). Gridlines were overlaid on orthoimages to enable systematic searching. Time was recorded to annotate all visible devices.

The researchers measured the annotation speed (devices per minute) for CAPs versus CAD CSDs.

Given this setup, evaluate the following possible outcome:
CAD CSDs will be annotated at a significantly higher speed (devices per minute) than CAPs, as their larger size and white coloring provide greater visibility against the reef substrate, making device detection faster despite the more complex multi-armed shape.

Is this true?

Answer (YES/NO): NO